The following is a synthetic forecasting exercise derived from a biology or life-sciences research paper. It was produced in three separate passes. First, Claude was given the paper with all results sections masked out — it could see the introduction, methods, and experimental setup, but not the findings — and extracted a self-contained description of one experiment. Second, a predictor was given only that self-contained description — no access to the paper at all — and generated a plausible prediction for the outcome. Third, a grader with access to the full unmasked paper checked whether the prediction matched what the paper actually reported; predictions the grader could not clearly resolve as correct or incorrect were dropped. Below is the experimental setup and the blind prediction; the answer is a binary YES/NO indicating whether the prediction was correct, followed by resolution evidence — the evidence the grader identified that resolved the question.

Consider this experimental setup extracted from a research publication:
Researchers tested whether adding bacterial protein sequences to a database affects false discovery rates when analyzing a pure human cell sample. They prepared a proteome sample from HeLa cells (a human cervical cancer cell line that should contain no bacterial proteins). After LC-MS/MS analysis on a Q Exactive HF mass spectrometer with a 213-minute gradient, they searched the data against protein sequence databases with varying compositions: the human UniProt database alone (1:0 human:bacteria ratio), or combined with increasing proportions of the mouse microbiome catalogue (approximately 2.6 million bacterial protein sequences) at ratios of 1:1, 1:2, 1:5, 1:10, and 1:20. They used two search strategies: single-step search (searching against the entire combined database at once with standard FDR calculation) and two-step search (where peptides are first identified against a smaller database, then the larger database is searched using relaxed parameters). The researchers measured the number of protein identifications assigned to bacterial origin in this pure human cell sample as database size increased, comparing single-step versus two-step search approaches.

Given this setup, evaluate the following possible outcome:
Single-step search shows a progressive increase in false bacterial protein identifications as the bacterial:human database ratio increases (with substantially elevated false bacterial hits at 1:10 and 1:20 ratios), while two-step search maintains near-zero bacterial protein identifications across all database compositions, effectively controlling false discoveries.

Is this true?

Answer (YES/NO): NO